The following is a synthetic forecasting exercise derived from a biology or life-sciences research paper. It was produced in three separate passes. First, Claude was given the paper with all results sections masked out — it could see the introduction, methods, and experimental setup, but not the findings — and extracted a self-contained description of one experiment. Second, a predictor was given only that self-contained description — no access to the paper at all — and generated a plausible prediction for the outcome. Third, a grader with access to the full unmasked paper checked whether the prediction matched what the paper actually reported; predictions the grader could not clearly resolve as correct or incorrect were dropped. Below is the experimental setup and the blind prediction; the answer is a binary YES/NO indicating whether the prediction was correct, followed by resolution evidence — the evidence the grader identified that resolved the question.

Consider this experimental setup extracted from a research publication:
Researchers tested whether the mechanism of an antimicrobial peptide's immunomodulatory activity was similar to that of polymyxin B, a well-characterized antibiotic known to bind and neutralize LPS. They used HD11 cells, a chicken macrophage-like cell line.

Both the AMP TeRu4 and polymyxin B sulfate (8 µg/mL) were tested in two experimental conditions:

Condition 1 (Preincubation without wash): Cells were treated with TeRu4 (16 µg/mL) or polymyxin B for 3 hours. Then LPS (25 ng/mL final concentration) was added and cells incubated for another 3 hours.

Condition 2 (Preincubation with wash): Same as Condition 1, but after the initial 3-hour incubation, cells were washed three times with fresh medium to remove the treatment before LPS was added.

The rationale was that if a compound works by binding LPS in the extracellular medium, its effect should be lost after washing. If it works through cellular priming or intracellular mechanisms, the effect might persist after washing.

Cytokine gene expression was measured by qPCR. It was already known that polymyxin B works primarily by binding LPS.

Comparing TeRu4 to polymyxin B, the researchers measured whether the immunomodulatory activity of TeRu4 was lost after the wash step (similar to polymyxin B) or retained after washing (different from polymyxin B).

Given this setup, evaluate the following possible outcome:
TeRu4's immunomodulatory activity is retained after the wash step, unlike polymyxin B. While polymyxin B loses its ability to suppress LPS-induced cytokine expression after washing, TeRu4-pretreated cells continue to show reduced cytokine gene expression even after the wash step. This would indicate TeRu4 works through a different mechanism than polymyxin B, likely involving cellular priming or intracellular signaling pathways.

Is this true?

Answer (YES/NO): NO